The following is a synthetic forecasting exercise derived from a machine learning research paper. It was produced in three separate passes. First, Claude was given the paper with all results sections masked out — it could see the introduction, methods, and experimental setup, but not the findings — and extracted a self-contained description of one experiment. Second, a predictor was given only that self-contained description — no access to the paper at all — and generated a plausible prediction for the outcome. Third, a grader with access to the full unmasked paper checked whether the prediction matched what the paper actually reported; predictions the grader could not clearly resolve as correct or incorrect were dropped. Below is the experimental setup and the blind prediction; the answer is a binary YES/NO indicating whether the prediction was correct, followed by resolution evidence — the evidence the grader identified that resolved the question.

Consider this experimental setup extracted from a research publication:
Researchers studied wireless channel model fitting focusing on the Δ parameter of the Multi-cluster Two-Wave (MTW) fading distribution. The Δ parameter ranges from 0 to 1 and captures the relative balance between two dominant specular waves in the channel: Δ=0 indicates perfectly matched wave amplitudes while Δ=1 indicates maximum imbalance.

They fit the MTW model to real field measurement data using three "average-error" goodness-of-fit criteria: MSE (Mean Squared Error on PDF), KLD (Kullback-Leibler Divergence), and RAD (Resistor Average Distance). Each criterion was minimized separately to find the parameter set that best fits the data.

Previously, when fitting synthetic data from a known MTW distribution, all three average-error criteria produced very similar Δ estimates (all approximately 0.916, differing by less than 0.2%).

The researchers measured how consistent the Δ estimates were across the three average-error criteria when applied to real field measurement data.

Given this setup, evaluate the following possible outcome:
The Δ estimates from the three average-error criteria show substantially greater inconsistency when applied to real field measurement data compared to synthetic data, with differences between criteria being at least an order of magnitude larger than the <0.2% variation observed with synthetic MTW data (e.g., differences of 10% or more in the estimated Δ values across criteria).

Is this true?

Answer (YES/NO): YES